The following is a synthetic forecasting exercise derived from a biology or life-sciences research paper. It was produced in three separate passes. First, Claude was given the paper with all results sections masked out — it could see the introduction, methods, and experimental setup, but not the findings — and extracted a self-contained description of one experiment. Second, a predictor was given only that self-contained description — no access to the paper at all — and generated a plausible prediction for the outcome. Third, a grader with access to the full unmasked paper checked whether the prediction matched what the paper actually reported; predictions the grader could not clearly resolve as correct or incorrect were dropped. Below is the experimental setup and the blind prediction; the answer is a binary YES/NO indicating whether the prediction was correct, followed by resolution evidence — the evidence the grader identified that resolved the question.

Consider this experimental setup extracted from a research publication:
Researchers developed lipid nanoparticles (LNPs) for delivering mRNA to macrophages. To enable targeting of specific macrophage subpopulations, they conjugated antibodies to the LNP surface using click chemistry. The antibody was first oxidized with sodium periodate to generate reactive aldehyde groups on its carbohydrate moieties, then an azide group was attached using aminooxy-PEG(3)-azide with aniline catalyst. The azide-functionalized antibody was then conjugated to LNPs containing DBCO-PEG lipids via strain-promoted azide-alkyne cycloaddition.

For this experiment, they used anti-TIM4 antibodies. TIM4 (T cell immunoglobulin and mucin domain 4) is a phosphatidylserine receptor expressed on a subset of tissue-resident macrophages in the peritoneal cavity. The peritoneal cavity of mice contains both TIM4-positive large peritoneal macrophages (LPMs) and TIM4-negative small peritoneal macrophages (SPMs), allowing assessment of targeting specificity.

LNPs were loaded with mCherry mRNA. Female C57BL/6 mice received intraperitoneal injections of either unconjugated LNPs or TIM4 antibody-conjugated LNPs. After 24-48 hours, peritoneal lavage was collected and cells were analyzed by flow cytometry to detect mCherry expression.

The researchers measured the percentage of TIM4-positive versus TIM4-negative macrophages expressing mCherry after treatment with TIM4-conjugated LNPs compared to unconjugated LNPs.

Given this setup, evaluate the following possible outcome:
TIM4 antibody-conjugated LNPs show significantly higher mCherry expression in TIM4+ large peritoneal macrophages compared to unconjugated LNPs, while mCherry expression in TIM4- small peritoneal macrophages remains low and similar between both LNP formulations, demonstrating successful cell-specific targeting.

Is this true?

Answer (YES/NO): YES